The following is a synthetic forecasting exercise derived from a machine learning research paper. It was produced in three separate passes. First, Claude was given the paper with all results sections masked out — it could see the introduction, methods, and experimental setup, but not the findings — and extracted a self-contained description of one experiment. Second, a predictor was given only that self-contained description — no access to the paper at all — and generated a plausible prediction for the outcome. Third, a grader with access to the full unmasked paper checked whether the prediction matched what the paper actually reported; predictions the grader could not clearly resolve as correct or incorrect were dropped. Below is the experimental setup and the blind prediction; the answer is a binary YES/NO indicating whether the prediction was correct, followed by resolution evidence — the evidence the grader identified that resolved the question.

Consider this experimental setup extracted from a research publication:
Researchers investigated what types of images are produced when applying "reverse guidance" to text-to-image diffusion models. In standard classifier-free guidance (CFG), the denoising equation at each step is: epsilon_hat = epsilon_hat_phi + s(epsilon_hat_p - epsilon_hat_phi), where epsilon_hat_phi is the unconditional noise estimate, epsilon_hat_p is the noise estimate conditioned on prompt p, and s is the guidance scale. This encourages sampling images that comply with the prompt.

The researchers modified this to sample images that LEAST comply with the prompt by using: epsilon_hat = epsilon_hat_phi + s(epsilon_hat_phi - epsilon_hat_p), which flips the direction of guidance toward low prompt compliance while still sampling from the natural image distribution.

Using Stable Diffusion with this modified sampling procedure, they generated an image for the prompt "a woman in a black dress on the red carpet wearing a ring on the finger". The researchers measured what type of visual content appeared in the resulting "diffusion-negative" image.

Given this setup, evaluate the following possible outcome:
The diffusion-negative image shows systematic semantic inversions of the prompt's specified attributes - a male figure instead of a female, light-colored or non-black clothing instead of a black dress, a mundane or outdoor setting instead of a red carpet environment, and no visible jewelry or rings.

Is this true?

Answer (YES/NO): NO